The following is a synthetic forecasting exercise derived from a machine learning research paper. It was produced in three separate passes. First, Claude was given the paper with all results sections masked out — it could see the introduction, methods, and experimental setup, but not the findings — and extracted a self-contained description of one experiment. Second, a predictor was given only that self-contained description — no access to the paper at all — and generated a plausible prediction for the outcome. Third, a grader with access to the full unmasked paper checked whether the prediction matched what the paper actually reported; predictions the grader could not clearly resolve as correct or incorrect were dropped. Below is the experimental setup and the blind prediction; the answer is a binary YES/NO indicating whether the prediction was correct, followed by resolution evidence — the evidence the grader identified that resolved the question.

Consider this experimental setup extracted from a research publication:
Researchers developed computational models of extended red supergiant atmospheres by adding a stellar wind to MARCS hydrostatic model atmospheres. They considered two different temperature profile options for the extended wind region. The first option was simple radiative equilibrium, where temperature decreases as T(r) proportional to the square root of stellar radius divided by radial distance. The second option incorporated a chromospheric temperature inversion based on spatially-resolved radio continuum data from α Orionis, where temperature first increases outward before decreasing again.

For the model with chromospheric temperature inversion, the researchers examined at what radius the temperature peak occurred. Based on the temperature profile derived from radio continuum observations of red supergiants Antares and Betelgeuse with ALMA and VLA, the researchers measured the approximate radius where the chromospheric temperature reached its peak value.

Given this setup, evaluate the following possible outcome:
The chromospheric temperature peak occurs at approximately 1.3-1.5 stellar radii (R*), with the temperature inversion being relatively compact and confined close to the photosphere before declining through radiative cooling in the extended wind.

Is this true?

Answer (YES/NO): YES